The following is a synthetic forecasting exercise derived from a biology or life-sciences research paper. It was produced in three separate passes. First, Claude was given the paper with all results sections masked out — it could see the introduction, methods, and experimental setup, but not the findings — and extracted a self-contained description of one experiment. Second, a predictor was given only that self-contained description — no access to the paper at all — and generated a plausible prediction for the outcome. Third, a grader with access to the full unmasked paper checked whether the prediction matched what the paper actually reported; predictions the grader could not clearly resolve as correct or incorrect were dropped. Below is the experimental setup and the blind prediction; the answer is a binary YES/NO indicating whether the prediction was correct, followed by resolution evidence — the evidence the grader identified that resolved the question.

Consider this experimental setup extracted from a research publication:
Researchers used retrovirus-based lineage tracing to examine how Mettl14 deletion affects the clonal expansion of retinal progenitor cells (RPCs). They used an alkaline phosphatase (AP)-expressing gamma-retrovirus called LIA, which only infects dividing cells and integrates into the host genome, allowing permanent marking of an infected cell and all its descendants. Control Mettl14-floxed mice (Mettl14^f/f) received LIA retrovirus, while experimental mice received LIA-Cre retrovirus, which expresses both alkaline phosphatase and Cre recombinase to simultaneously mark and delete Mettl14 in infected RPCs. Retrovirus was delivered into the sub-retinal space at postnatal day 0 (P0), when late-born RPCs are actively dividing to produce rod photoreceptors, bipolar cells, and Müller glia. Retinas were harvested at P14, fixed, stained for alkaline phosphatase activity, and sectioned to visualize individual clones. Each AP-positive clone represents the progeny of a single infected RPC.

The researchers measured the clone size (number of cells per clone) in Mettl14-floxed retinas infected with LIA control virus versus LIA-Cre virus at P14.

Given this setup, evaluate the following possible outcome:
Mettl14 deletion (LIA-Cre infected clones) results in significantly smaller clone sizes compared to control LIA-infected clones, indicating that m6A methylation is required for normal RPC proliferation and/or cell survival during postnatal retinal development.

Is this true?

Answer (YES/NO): YES